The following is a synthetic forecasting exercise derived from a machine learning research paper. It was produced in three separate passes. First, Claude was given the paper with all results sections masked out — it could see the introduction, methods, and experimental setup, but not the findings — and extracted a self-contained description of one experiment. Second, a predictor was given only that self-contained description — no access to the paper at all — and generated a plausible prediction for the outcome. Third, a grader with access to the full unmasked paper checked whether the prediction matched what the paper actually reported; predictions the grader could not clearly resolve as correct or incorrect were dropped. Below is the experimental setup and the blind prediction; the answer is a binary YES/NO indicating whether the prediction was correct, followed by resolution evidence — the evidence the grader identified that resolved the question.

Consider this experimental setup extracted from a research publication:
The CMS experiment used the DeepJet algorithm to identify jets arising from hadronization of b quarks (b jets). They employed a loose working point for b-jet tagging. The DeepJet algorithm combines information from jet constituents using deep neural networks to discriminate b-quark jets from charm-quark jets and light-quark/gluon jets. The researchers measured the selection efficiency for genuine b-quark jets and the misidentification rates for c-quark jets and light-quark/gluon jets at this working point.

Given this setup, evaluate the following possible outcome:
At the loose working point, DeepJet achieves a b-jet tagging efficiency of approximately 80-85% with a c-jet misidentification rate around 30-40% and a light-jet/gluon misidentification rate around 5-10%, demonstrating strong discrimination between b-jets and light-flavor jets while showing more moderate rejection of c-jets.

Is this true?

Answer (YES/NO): NO